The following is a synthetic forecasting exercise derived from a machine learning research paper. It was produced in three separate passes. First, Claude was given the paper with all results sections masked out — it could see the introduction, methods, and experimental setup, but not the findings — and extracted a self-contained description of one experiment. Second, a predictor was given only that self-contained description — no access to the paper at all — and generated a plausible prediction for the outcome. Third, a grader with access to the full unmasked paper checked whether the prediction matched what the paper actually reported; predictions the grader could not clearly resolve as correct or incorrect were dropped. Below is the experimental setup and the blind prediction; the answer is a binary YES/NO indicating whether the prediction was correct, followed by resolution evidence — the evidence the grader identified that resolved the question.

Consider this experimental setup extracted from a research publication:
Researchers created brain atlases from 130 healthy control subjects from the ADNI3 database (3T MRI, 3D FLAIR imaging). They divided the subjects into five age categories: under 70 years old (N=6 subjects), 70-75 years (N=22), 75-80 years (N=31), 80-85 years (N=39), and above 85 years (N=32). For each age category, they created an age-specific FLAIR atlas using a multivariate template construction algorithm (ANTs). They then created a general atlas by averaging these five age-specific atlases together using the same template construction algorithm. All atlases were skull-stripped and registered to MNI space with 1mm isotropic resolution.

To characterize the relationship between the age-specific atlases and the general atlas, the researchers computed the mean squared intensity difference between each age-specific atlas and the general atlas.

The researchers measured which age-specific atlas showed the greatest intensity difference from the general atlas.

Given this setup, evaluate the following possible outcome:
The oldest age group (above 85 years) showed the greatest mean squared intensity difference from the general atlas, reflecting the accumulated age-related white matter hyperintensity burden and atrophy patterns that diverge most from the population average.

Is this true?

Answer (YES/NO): NO